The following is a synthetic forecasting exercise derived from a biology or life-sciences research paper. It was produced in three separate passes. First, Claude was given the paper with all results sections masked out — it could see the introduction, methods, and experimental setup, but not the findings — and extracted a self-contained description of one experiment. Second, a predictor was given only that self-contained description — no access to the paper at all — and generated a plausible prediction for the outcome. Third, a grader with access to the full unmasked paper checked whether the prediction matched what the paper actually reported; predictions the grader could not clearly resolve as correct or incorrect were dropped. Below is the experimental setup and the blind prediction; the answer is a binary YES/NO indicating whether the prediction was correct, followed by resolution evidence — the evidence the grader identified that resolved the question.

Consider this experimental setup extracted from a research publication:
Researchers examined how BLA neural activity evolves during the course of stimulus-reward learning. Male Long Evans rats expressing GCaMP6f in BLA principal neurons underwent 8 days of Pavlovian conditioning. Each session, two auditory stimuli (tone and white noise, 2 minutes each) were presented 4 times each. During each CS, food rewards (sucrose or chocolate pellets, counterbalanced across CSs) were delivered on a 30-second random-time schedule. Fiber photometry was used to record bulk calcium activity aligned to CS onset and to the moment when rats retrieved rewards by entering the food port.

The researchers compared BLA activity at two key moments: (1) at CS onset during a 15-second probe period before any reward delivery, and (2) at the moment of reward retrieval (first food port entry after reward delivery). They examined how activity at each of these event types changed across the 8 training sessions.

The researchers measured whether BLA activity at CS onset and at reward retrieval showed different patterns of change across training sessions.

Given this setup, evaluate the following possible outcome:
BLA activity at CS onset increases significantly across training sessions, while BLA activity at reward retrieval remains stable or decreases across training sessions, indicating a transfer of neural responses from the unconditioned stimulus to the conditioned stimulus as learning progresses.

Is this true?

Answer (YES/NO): NO